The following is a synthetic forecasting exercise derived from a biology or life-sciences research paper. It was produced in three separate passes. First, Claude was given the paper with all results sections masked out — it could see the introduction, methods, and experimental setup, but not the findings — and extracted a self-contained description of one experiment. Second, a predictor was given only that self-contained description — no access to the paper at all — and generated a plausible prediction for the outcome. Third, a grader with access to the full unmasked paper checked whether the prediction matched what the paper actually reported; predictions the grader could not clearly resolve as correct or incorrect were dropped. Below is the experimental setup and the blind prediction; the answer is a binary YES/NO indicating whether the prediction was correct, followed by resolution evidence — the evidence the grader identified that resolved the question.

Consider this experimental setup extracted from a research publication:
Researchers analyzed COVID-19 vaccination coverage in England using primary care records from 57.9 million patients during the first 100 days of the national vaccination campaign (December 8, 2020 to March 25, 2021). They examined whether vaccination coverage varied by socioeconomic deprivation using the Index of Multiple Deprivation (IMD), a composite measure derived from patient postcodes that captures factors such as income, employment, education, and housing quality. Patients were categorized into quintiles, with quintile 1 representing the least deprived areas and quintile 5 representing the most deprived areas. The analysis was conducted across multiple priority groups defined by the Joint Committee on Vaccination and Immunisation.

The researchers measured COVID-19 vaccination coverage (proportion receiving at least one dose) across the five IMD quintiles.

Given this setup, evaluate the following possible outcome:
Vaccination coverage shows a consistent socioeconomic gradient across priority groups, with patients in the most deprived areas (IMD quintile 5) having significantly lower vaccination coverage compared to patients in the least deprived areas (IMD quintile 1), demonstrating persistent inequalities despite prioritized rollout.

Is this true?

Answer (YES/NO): YES